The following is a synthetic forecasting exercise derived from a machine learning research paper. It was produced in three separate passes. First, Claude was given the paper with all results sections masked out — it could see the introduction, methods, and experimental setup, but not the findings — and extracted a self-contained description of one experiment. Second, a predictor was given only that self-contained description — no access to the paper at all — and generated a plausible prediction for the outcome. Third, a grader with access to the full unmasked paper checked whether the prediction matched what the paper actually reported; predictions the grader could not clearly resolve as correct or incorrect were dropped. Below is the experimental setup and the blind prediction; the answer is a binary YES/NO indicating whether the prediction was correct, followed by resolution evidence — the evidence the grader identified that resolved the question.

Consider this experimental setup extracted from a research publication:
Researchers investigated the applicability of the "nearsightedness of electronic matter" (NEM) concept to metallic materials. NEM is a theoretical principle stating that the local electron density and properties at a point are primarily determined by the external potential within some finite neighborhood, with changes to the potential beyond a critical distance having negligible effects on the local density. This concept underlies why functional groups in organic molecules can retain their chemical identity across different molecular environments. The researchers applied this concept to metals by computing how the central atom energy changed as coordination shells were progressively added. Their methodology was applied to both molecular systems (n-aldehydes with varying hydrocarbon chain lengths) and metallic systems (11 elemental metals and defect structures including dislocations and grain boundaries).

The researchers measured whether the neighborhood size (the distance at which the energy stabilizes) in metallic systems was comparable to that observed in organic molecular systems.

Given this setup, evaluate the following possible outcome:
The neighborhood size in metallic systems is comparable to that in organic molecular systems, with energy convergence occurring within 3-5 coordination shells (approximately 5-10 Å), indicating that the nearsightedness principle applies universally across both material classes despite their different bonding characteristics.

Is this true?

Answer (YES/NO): YES